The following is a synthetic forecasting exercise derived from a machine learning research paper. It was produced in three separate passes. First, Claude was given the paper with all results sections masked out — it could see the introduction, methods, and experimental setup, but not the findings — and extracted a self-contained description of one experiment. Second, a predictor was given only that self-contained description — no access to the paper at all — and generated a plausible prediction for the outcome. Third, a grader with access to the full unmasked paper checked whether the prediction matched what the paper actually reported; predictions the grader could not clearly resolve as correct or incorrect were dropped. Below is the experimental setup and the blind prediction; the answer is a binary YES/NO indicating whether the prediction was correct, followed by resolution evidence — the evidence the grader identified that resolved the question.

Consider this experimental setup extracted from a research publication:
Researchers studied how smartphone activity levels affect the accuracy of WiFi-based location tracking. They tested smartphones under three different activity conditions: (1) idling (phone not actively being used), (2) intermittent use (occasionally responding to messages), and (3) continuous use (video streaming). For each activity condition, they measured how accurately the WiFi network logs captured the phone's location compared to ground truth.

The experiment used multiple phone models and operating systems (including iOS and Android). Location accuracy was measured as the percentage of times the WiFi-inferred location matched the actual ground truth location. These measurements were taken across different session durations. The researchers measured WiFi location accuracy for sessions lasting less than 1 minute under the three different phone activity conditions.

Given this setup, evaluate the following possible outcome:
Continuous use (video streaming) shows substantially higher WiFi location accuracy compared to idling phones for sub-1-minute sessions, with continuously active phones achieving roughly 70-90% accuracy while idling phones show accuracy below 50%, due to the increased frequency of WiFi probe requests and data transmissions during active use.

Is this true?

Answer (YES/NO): NO